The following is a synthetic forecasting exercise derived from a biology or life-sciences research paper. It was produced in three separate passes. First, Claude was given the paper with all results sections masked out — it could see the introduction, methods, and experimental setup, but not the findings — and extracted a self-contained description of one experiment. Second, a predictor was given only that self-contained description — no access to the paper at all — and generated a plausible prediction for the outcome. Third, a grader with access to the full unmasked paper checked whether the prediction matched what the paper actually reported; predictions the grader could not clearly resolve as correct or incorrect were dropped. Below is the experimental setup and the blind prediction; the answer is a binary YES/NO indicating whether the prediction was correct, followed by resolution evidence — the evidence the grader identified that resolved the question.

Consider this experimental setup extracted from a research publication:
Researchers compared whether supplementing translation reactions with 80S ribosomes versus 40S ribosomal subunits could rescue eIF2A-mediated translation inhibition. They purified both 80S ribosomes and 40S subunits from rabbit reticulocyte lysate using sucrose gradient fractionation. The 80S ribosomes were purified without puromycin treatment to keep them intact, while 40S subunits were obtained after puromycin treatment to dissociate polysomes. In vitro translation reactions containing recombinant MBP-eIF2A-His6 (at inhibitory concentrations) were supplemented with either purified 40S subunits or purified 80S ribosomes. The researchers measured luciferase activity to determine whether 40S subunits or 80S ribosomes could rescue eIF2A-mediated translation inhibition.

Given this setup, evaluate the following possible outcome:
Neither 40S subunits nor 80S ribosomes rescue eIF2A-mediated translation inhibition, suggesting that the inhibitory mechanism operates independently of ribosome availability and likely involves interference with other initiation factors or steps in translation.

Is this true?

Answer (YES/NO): NO